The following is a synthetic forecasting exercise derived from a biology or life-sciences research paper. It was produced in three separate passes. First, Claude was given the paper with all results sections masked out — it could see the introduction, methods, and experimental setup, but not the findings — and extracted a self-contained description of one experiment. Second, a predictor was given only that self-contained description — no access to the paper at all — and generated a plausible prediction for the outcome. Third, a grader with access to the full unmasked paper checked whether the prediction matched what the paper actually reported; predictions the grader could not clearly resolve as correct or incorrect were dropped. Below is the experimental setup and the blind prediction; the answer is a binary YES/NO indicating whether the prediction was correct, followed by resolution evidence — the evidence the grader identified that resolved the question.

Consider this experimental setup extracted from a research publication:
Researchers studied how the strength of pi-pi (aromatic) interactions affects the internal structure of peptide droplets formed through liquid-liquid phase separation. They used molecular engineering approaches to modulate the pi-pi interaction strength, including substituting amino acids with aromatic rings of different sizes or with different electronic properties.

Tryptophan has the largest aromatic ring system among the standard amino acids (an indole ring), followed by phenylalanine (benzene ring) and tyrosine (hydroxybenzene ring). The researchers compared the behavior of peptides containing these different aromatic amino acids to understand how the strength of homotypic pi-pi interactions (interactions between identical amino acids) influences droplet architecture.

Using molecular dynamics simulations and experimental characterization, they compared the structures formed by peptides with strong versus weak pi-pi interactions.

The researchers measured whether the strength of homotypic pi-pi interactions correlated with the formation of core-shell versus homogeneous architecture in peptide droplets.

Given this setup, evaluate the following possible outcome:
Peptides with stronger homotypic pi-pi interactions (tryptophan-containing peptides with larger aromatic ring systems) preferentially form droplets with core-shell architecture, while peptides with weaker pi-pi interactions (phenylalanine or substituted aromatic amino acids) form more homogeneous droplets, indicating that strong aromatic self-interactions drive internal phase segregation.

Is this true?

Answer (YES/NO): NO